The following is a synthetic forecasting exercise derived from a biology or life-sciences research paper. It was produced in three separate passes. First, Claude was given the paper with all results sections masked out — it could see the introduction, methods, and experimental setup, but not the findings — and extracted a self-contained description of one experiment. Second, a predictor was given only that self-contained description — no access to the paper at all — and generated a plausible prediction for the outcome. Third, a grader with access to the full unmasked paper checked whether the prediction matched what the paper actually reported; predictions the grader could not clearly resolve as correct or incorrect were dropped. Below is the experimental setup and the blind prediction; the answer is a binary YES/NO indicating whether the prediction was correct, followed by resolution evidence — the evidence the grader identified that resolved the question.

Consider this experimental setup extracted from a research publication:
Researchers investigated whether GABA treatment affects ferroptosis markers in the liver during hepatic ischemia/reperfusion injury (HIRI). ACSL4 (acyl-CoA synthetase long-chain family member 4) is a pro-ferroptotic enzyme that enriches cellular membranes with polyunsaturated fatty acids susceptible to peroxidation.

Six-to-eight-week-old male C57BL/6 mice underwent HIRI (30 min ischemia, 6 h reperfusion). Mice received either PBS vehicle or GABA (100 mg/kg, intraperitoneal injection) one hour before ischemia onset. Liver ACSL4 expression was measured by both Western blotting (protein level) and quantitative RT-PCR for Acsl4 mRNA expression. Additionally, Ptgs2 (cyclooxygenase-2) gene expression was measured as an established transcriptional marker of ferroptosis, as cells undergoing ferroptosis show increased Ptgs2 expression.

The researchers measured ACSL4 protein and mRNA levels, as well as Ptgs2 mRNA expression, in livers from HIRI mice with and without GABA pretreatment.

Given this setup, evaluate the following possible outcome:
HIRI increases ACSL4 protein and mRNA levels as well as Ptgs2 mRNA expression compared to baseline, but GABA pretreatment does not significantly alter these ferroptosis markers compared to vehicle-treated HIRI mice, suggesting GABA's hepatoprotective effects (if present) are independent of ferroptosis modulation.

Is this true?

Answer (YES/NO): NO